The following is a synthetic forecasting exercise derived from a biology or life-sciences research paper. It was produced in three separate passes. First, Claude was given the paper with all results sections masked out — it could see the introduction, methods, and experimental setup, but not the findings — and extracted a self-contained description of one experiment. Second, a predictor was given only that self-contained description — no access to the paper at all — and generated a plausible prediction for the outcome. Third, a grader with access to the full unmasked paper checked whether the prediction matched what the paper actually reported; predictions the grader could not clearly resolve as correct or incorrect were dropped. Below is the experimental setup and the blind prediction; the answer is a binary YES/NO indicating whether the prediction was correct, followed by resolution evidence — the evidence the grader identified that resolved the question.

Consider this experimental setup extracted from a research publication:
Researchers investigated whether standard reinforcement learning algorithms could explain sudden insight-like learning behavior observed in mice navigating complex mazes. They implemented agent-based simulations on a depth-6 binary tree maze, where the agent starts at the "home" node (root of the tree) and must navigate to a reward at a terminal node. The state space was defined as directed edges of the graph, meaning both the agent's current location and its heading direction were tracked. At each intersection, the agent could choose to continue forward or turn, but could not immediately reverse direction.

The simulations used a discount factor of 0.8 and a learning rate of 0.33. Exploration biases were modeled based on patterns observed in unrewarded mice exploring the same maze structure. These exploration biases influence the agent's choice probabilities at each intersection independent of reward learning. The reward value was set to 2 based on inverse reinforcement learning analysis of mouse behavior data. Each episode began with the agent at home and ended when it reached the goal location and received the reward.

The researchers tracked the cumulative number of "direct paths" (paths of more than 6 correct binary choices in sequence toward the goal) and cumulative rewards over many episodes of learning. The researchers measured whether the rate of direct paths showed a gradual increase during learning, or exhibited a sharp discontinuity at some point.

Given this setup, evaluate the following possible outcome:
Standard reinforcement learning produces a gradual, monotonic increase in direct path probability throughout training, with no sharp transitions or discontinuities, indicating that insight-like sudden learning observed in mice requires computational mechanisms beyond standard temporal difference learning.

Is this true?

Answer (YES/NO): NO